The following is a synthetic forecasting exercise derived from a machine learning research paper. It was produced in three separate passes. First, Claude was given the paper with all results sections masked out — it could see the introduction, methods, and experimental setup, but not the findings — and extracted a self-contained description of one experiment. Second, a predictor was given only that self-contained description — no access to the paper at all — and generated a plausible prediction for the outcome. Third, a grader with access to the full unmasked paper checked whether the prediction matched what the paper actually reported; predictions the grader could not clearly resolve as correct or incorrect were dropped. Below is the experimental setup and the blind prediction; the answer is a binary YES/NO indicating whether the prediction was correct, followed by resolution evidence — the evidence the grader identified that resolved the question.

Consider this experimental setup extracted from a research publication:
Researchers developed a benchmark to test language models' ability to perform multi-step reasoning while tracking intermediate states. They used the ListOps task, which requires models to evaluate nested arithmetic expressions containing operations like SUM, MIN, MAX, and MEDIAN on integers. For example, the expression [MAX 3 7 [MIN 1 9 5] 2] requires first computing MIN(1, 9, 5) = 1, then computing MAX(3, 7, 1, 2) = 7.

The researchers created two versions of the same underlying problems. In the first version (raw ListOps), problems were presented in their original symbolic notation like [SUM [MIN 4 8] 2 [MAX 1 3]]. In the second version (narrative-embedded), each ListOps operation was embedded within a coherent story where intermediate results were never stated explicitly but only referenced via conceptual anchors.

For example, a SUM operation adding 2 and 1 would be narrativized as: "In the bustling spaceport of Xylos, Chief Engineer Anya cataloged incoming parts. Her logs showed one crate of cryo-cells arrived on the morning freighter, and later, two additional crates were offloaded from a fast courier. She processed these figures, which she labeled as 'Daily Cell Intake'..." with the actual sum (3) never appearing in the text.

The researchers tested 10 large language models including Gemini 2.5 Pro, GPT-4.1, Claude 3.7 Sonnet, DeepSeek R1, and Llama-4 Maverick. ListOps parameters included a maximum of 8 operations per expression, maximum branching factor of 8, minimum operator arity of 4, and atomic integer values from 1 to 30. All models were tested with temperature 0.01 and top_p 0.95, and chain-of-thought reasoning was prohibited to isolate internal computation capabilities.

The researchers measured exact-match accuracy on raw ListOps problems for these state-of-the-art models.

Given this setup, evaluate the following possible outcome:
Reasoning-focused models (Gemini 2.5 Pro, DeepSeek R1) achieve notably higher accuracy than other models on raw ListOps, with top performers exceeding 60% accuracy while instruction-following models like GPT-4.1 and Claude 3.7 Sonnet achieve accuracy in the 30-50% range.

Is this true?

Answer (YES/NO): NO